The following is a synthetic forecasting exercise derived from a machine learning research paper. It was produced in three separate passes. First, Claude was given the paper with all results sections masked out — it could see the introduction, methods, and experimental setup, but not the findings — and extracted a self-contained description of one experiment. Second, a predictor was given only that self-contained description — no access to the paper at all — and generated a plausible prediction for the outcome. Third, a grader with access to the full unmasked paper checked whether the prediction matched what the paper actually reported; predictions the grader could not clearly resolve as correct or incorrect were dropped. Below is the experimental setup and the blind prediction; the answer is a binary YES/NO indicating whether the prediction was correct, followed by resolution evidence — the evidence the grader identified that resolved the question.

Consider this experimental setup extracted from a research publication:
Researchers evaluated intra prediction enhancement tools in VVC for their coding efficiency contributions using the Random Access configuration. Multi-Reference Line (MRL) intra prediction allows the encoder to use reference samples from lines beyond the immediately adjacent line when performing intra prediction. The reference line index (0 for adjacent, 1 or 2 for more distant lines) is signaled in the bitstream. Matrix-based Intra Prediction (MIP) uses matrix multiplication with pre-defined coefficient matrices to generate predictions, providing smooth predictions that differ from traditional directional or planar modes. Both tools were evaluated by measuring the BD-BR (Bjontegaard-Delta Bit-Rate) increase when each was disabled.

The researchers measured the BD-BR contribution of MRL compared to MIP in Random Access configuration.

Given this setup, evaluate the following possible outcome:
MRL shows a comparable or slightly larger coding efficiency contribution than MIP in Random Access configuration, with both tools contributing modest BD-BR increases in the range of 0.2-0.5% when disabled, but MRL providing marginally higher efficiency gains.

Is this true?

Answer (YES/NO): NO